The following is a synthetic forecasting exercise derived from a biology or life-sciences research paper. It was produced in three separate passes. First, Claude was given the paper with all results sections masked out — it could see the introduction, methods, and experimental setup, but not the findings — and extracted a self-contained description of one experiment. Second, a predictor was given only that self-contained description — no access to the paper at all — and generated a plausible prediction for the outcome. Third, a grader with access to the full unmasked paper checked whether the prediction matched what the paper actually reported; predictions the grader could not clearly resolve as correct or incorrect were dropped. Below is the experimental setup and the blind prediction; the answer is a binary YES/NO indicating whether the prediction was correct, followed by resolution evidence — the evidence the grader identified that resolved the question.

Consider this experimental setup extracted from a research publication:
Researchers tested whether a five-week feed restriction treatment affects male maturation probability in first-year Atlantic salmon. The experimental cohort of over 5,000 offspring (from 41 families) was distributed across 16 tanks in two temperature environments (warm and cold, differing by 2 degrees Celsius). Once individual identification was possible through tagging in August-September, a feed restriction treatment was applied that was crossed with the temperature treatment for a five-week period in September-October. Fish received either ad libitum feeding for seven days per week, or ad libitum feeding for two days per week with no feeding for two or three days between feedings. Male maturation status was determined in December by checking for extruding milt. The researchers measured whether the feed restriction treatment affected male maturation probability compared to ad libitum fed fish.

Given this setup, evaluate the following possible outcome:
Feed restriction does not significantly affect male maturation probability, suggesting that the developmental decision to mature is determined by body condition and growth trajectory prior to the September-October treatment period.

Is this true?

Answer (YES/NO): YES